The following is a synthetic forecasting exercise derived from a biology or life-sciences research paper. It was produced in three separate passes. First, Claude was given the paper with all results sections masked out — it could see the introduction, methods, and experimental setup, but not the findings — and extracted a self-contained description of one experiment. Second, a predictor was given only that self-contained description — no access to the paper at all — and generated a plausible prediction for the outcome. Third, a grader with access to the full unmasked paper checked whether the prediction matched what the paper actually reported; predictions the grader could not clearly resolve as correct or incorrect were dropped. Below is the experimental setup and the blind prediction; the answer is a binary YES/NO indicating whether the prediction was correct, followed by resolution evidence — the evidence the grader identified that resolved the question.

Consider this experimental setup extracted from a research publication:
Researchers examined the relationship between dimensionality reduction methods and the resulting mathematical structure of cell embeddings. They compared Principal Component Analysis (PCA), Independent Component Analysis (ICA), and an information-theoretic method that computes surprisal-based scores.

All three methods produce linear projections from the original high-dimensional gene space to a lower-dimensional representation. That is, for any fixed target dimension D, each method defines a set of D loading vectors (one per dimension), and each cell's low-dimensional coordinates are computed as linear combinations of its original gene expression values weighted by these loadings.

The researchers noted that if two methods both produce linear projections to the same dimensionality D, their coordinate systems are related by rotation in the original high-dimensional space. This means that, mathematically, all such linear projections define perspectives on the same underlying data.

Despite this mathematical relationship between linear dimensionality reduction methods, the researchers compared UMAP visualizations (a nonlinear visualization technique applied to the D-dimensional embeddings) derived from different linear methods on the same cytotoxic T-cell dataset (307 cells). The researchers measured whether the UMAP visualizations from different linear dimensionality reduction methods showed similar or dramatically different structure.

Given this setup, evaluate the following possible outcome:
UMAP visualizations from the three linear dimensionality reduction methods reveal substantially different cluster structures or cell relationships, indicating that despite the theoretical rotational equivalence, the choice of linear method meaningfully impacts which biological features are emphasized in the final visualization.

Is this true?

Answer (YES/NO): YES